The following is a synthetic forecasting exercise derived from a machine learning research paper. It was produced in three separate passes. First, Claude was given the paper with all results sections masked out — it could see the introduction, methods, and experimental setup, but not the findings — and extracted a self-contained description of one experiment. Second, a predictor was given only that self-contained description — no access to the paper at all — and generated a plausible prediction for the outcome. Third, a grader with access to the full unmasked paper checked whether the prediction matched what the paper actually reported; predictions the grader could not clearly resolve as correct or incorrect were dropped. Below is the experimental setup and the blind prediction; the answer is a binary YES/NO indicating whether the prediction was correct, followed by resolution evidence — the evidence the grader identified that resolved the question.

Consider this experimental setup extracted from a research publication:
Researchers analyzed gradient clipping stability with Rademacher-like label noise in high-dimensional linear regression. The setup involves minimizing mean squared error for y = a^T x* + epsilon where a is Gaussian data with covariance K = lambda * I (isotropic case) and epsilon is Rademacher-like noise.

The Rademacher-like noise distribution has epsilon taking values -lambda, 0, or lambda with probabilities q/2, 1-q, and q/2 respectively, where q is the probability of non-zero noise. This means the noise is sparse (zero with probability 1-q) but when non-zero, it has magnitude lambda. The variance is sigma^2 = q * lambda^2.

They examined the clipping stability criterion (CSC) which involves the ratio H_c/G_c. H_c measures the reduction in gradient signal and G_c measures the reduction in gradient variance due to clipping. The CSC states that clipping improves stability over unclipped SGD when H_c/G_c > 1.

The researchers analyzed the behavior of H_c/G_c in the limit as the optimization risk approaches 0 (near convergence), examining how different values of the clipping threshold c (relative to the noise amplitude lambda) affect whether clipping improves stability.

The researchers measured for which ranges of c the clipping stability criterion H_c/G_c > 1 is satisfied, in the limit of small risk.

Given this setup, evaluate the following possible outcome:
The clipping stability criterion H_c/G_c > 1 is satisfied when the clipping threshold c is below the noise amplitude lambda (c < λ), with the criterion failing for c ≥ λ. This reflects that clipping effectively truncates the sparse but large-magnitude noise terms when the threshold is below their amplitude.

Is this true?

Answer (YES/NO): NO